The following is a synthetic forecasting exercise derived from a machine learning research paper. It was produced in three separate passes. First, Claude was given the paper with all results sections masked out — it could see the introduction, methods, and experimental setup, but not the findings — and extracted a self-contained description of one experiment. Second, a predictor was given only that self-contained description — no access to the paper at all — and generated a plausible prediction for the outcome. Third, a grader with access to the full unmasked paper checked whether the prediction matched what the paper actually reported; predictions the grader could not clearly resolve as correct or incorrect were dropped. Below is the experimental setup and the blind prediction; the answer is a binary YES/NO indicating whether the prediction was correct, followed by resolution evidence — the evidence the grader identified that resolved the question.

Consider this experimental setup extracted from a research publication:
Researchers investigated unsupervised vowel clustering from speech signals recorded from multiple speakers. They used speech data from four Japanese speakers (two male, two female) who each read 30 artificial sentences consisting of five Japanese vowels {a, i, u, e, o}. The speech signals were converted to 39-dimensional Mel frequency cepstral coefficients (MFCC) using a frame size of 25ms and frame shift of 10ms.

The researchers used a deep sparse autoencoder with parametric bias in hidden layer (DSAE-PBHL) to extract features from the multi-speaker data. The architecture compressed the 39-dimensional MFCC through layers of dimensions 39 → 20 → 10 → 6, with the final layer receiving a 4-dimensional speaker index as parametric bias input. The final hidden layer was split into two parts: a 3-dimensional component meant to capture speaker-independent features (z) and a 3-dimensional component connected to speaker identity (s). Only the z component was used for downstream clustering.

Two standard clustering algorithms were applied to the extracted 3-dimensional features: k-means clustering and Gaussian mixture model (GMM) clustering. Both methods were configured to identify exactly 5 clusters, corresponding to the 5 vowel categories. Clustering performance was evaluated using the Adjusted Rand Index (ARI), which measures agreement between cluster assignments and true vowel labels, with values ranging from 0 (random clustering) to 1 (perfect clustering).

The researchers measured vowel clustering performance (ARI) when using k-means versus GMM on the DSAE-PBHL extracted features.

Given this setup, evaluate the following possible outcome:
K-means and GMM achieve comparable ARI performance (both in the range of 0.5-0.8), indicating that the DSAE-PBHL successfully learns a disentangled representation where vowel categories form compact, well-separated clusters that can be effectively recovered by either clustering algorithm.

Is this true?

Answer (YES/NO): YES